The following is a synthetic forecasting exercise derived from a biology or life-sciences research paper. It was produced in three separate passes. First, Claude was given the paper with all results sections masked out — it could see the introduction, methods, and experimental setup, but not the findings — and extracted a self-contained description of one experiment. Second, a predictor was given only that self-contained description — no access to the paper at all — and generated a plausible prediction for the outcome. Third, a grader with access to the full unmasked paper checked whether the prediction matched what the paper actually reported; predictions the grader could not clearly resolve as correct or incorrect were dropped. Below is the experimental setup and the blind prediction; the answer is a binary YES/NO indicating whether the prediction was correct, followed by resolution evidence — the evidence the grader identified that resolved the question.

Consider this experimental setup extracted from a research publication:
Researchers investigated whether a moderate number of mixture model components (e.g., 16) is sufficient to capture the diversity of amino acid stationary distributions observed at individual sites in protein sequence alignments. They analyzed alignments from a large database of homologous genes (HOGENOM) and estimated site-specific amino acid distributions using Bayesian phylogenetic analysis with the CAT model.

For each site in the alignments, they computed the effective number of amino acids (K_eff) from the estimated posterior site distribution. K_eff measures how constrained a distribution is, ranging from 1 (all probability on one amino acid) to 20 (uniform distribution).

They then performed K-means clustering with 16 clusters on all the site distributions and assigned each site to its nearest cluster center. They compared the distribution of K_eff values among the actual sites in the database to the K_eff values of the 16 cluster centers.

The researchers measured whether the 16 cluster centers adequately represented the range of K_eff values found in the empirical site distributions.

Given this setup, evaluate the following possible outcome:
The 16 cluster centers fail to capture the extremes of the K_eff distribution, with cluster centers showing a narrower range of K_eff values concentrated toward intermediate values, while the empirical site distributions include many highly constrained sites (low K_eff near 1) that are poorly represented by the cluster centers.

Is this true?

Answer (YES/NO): NO